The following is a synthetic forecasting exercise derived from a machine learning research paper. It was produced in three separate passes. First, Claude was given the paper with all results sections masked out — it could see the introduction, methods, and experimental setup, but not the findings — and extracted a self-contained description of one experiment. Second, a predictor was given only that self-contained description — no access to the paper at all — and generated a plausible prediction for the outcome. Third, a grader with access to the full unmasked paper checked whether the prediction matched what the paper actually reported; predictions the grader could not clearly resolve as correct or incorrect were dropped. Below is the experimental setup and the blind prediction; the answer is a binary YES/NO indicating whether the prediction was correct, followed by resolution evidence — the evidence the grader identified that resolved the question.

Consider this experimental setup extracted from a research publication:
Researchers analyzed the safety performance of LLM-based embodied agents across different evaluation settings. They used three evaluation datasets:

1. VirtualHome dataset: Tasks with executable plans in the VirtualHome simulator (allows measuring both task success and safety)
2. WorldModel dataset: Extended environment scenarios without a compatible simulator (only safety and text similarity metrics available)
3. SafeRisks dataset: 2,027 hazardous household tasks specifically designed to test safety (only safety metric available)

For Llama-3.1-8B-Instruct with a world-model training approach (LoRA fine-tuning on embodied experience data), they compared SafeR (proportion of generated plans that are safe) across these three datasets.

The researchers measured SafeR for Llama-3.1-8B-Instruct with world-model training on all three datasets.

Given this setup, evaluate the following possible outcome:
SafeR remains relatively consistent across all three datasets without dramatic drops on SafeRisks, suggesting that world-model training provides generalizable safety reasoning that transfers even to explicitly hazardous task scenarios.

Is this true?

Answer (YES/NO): NO